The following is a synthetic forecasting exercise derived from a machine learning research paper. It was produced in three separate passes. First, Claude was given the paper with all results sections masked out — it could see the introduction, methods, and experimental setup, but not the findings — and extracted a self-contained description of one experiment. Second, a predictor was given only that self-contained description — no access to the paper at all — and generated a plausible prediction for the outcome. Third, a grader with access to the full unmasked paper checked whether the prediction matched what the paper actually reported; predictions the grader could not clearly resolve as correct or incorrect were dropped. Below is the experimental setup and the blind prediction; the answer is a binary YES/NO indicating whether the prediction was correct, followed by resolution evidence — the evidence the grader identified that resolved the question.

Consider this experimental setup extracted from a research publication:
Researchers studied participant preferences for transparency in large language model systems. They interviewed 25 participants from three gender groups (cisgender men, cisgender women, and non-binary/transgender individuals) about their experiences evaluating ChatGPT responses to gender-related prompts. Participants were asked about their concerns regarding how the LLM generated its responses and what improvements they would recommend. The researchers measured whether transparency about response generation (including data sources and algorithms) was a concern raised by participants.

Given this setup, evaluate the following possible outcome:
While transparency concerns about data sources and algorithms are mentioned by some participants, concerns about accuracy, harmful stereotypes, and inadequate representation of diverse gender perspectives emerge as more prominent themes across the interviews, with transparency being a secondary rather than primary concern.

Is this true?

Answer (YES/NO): YES